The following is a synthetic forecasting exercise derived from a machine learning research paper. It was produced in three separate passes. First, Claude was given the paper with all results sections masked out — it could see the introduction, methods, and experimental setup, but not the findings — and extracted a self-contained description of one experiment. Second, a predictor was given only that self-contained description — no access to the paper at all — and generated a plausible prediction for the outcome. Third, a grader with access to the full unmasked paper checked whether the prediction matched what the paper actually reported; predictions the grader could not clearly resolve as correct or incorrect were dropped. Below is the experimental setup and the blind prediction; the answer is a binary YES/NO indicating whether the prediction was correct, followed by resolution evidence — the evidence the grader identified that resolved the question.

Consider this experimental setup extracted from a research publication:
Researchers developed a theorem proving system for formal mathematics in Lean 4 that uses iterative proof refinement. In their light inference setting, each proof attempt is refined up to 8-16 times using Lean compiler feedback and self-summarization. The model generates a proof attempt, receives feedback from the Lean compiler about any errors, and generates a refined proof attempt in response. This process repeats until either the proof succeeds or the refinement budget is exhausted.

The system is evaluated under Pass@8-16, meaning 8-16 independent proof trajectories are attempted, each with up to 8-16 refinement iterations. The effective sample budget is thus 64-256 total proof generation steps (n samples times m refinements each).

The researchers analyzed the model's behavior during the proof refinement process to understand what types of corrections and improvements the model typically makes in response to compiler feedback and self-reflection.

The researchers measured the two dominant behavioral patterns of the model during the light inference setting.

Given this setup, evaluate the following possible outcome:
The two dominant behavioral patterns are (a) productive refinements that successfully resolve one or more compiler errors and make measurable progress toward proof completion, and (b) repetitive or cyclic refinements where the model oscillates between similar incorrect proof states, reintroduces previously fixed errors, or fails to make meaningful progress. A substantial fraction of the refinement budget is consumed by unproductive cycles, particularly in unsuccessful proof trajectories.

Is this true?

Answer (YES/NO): NO